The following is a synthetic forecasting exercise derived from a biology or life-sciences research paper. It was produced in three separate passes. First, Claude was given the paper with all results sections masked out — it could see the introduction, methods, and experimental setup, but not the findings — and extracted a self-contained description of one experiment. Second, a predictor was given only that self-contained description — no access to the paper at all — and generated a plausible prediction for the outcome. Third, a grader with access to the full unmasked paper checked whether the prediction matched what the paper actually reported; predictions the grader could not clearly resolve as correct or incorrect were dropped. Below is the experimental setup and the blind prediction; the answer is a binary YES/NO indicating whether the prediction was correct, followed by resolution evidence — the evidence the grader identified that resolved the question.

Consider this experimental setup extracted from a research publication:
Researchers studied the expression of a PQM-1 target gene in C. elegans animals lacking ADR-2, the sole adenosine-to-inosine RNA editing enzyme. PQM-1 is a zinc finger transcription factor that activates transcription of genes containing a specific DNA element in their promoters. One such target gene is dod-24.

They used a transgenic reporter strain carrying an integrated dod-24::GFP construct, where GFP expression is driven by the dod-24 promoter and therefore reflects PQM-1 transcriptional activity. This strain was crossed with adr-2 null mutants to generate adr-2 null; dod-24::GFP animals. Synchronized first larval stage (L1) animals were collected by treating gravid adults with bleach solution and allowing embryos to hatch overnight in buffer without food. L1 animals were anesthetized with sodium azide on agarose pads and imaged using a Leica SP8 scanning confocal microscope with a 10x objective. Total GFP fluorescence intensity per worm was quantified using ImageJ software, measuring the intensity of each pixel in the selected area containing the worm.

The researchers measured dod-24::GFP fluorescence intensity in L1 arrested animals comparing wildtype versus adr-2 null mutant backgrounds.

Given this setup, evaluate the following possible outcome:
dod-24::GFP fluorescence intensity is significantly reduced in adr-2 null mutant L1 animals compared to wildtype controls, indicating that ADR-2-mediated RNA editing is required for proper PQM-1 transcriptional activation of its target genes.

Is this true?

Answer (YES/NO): NO